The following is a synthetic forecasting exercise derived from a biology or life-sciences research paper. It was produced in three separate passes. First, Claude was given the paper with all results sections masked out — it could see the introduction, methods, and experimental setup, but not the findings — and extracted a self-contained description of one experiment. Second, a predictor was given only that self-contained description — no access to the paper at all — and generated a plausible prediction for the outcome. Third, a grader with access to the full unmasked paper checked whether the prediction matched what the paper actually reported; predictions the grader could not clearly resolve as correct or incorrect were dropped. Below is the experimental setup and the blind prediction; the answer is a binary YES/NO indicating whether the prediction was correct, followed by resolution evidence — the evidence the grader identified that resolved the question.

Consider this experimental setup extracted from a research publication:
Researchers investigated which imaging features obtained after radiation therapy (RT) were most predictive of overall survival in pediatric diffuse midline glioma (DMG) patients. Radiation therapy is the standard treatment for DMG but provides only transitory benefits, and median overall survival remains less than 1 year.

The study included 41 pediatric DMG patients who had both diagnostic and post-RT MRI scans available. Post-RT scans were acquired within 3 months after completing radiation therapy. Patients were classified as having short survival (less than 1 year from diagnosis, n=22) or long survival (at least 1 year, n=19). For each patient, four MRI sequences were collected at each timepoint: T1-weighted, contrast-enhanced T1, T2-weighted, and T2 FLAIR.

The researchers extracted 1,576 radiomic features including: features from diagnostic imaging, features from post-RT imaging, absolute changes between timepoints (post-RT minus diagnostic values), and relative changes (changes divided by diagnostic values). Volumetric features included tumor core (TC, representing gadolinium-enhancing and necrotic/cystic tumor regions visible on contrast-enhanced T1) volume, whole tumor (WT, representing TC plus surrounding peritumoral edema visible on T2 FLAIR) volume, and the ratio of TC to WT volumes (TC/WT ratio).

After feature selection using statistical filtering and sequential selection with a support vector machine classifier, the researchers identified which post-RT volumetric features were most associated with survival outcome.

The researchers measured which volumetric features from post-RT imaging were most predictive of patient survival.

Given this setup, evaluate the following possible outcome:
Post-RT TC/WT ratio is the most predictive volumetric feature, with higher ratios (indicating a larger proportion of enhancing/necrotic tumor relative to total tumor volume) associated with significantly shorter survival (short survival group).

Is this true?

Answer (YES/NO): YES